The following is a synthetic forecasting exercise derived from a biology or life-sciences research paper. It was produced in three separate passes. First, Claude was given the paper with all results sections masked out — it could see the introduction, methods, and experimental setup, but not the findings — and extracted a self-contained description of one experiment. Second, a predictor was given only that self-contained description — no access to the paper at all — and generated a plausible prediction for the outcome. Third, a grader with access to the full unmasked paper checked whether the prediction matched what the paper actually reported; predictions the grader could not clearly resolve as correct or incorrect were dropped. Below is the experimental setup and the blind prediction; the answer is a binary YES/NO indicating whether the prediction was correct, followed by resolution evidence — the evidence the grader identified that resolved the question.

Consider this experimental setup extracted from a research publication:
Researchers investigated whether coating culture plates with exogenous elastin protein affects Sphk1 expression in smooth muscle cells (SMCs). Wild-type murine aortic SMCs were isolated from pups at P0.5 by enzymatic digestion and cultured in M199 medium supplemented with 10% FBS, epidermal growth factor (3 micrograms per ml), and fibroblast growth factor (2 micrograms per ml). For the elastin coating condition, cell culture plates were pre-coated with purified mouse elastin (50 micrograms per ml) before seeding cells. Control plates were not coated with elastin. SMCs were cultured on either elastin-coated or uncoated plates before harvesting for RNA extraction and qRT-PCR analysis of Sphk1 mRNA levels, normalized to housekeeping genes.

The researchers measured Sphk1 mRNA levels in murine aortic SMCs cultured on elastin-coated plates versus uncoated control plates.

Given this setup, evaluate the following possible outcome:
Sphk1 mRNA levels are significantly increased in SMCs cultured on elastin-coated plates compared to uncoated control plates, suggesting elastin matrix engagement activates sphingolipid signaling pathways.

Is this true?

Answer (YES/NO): NO